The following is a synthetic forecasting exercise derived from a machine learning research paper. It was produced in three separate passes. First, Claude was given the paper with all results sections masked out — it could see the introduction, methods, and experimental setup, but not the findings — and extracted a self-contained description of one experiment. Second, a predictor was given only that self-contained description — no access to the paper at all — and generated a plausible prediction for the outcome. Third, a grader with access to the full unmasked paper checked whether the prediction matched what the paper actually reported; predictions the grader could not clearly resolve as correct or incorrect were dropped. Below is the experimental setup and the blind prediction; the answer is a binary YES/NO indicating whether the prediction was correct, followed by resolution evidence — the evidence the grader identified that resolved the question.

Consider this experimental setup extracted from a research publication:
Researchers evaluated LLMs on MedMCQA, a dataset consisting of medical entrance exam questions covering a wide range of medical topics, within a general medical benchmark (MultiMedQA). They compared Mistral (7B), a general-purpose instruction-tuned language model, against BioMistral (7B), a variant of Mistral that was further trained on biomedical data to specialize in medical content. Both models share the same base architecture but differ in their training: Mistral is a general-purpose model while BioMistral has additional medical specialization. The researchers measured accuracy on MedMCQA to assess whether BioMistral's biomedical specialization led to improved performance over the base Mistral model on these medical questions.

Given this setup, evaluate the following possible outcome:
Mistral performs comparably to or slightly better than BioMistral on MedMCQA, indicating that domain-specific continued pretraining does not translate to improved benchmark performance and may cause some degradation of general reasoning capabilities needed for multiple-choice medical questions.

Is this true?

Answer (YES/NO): YES